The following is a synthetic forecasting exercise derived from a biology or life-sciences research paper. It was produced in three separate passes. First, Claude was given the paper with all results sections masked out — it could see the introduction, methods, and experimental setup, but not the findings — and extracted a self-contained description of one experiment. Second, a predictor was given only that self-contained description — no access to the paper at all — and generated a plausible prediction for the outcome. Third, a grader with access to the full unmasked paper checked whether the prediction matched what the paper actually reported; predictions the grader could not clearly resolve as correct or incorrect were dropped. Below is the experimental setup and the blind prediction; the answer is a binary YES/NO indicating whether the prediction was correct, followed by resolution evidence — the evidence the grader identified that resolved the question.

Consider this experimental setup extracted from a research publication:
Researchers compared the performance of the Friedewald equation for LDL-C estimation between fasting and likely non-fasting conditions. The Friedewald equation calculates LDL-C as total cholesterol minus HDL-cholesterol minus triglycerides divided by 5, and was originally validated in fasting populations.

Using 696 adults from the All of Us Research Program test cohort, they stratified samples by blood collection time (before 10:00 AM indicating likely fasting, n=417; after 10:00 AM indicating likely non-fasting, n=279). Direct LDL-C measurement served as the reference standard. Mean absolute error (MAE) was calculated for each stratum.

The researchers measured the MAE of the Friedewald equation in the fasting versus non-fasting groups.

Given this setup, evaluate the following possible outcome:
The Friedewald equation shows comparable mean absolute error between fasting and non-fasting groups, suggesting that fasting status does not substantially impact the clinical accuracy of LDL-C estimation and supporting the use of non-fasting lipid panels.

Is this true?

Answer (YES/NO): NO